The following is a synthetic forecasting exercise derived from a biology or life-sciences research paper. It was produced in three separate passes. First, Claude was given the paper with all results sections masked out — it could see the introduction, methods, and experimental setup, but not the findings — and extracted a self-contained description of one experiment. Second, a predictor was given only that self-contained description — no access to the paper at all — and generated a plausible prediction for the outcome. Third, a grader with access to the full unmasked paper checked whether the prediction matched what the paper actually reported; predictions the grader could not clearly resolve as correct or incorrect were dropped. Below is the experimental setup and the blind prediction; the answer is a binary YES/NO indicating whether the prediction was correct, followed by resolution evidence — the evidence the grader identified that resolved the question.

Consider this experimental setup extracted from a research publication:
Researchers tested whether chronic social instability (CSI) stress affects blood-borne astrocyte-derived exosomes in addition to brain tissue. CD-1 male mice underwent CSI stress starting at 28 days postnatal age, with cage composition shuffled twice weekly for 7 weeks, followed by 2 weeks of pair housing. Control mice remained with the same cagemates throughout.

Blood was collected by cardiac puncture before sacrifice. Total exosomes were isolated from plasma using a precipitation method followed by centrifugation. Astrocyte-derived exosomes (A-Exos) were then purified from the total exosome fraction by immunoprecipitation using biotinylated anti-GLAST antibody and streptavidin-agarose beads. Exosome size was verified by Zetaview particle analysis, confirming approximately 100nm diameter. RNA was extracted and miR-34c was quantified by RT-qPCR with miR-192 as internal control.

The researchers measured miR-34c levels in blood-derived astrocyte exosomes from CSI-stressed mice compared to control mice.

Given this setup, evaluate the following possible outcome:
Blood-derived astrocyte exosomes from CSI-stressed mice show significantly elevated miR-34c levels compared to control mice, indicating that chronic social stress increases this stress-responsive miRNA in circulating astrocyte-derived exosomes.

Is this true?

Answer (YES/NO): NO